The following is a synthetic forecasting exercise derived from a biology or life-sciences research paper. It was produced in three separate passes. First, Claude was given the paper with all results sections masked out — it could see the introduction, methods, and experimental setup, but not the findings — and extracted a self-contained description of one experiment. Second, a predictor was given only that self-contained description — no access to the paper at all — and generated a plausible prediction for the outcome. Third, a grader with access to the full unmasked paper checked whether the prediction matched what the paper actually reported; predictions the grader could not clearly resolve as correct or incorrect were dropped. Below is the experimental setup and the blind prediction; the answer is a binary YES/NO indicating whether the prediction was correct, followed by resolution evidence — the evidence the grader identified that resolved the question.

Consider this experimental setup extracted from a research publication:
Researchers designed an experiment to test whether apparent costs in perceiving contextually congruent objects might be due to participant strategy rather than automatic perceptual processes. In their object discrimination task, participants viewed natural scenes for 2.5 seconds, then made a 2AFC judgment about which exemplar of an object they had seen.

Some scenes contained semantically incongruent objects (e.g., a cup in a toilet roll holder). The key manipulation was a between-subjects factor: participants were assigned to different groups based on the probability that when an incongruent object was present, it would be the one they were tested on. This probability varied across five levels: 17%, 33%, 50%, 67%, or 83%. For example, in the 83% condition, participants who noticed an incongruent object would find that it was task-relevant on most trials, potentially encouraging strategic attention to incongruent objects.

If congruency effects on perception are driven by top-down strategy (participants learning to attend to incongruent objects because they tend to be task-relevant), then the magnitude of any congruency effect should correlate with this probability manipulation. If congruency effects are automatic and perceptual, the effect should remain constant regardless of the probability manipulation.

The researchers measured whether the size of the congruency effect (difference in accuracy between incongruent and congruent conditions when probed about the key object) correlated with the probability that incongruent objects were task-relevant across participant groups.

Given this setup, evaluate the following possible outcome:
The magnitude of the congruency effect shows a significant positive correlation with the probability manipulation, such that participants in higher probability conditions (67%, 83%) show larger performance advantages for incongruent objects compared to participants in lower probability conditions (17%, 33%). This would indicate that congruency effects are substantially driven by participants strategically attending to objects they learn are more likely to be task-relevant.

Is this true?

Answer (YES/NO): NO